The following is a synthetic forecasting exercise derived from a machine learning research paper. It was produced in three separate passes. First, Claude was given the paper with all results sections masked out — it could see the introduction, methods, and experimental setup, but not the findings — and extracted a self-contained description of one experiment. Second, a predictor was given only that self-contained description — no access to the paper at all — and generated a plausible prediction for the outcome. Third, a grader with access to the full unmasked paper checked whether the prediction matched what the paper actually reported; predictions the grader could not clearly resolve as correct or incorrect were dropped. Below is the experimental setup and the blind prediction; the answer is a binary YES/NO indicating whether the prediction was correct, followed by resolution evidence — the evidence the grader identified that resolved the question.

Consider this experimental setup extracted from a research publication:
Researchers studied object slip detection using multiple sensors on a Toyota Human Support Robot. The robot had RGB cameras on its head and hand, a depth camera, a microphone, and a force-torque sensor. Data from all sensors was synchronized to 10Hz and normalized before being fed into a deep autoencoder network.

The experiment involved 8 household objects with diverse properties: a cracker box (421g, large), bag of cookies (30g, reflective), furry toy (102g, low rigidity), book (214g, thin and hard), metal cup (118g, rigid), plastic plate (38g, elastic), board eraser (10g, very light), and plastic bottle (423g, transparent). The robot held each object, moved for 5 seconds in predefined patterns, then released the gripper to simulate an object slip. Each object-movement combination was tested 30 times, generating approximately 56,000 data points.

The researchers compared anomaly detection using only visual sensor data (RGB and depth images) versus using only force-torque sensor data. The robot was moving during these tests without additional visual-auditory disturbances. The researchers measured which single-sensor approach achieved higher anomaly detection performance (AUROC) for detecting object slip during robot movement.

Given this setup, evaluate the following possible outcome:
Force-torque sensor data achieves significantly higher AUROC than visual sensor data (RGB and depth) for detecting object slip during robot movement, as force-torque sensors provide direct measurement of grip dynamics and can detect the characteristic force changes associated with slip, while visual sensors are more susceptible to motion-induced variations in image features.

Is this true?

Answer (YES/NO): NO